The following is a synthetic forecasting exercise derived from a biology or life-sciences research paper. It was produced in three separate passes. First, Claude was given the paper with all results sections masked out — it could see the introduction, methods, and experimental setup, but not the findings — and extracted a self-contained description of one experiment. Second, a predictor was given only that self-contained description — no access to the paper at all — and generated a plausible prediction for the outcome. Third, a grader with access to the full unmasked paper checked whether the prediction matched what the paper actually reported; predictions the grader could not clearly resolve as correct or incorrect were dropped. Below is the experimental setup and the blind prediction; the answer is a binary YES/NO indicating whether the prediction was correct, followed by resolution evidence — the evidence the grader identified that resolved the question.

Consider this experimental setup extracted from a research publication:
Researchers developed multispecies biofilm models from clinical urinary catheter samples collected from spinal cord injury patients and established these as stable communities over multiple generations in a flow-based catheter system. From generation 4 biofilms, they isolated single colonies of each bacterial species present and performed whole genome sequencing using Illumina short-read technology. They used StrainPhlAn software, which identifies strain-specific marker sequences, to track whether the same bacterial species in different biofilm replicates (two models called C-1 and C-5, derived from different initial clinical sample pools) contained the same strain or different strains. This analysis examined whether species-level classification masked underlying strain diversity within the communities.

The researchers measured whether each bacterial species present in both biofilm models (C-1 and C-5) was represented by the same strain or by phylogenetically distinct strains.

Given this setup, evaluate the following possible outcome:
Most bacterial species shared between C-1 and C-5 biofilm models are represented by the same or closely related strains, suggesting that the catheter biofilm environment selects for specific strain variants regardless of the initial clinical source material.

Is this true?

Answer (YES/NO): NO